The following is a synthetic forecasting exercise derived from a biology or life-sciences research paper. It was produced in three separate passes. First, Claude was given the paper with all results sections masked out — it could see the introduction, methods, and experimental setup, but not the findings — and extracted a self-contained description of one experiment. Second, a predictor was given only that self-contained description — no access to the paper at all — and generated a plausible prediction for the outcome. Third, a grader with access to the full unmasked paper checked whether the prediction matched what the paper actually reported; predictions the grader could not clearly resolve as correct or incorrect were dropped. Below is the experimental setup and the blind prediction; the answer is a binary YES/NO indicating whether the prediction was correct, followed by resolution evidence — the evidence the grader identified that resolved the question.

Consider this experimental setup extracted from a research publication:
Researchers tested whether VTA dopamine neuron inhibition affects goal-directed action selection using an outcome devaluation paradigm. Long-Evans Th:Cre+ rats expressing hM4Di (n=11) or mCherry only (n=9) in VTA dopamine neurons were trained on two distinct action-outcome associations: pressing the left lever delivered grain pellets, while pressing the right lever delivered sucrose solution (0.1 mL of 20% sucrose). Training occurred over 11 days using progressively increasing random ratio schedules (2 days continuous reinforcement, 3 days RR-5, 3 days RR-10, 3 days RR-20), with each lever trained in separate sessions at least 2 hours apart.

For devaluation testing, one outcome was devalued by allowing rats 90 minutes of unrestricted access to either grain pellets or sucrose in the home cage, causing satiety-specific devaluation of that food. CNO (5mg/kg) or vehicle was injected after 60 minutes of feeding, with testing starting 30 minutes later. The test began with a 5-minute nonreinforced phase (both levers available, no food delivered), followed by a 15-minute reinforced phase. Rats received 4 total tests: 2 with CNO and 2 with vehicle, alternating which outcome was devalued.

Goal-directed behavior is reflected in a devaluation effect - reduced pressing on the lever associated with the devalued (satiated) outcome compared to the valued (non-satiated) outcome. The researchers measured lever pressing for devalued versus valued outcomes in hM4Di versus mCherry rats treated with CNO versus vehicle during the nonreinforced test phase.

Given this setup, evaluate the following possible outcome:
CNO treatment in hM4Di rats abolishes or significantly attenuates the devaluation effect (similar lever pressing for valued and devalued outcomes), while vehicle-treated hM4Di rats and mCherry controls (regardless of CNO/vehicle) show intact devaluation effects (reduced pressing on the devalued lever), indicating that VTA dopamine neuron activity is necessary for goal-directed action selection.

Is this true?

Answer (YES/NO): NO